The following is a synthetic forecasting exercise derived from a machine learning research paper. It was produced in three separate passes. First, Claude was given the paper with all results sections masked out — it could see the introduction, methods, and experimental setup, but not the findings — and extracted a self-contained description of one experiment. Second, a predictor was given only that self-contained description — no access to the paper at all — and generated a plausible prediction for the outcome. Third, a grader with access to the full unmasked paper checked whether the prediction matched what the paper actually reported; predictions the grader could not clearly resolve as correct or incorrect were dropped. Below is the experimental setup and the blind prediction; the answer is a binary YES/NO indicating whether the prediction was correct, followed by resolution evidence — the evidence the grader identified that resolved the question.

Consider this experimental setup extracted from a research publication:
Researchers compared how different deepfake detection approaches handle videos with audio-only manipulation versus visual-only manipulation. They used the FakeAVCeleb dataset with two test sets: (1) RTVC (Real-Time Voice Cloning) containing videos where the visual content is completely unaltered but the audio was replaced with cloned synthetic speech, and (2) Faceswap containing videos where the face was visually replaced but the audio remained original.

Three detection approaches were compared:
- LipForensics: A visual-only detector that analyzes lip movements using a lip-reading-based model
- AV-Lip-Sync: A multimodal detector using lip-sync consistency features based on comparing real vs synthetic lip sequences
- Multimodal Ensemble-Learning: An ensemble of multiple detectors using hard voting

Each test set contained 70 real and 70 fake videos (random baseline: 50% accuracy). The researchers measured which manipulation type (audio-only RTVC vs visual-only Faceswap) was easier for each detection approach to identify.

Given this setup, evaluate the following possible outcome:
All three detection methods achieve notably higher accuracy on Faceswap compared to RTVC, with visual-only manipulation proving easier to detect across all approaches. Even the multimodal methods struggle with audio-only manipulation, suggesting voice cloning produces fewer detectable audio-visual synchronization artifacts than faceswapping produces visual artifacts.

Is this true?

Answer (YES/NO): NO